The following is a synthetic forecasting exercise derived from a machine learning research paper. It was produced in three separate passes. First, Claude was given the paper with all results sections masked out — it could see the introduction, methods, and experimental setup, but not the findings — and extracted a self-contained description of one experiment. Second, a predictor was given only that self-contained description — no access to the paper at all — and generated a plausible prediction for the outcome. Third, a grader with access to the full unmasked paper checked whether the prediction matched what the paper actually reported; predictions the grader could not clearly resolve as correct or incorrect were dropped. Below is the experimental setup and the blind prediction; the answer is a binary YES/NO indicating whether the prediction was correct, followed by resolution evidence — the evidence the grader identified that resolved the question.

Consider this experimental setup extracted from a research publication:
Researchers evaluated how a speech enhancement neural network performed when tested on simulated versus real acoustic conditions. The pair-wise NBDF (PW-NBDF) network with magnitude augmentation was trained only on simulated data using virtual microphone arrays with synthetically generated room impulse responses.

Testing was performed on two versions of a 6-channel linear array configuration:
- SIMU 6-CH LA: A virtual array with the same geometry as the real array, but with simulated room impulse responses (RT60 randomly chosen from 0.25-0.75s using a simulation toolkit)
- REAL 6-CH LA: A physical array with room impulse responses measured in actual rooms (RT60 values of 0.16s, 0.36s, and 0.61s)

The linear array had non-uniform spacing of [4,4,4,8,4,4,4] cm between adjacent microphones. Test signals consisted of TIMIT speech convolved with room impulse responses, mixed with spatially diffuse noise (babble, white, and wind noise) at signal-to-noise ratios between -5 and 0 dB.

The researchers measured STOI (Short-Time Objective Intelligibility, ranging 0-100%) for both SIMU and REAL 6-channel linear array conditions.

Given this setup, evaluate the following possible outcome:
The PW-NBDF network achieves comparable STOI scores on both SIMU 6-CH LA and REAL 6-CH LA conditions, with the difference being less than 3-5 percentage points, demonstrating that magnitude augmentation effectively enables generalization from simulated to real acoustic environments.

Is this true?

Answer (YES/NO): NO